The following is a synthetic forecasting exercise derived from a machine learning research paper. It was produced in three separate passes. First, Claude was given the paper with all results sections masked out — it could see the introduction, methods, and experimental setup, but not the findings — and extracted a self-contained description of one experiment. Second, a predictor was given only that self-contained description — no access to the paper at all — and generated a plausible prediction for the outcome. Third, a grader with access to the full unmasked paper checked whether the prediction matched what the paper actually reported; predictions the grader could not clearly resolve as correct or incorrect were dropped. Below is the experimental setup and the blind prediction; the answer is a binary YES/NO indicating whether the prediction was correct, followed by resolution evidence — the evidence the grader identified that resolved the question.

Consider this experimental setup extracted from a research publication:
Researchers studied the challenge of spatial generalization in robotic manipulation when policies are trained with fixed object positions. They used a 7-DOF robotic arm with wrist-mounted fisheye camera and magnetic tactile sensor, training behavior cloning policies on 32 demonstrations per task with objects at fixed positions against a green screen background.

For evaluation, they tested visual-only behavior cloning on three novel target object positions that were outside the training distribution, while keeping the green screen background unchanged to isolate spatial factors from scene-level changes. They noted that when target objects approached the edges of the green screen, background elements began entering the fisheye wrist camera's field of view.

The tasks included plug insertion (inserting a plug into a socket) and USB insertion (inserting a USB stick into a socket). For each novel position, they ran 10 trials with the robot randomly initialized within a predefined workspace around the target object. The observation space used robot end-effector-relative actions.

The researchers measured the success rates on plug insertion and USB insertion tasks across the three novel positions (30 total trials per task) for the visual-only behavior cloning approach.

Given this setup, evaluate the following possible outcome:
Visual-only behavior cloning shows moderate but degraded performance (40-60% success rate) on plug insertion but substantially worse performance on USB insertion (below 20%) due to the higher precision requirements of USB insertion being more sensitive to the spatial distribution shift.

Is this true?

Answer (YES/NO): YES